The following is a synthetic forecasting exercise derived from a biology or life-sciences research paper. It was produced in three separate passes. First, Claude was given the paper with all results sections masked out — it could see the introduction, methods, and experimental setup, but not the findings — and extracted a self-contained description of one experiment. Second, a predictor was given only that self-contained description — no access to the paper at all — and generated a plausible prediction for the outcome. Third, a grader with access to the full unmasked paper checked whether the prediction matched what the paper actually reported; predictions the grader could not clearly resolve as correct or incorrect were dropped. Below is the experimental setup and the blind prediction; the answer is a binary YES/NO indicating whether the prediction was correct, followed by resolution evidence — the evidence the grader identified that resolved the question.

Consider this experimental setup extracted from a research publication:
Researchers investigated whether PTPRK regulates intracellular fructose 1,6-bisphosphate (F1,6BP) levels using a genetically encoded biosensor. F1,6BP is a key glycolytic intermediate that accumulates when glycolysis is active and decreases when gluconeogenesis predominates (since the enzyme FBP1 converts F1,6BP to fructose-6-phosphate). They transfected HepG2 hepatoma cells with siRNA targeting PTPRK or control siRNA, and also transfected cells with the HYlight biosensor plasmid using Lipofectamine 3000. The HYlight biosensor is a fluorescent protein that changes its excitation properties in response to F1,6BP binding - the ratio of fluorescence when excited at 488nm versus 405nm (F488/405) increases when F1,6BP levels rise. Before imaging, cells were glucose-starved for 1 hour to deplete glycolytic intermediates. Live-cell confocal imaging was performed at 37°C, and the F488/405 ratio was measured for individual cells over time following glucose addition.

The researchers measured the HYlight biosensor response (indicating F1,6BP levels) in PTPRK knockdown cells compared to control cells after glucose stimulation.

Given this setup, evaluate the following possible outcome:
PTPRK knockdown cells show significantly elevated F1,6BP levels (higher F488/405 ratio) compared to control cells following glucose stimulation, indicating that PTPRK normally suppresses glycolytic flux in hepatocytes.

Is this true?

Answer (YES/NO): NO